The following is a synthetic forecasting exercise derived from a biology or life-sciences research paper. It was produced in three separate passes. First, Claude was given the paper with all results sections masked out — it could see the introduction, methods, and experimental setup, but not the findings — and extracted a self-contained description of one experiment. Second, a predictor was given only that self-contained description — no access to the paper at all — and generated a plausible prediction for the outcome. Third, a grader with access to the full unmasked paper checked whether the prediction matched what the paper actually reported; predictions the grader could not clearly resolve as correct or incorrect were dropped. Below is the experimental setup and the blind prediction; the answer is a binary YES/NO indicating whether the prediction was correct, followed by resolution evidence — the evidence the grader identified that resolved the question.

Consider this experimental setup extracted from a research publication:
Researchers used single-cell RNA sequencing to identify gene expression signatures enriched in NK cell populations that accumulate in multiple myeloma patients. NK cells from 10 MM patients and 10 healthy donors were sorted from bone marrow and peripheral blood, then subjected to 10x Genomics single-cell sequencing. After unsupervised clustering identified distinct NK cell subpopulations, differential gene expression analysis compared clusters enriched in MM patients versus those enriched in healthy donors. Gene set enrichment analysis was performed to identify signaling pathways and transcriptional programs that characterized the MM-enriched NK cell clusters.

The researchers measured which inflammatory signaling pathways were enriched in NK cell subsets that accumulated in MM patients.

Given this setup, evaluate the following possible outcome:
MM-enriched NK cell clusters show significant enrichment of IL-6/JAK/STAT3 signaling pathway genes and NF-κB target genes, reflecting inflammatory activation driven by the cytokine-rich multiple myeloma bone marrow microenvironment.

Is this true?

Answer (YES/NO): NO